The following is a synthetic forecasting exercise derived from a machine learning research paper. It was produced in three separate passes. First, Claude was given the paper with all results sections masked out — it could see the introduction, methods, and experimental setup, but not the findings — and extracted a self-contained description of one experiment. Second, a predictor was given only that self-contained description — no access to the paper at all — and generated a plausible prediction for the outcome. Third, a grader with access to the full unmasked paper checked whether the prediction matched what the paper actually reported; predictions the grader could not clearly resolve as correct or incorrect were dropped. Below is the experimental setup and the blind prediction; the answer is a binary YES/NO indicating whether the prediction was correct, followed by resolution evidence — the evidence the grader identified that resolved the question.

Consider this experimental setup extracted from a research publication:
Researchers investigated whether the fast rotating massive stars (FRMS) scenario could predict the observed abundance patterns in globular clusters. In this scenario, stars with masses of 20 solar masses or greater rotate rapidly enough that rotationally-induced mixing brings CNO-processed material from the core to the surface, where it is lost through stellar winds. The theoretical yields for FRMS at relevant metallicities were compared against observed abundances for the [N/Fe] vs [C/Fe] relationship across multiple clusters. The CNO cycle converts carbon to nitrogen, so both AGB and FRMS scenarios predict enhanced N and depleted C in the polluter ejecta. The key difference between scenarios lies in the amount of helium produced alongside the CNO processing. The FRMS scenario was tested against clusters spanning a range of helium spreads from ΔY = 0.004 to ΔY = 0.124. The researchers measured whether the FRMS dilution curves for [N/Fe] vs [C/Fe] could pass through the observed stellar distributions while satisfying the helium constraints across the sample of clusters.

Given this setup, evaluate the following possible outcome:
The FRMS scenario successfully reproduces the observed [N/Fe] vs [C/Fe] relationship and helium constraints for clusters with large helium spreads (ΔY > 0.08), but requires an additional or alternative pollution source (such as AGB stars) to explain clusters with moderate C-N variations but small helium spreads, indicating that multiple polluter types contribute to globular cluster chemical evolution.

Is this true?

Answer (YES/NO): NO